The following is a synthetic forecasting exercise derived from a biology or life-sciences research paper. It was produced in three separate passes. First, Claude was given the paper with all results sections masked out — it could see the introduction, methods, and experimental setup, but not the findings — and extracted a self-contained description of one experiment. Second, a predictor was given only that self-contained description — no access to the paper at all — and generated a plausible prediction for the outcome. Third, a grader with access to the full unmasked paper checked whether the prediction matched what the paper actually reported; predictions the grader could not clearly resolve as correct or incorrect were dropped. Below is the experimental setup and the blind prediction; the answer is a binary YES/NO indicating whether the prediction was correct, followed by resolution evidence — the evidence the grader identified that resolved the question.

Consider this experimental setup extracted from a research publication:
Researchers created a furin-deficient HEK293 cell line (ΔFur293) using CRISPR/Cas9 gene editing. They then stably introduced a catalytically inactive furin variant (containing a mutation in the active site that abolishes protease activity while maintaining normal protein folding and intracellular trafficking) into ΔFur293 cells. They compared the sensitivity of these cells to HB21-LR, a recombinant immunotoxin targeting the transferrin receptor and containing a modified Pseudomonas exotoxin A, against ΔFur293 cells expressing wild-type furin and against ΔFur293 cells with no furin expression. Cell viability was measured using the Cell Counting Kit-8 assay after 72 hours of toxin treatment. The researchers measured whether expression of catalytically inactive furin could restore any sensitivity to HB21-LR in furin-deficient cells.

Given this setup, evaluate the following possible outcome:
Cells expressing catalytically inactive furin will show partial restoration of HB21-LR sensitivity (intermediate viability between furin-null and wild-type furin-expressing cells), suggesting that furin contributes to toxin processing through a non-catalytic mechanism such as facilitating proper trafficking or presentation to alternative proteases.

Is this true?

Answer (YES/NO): NO